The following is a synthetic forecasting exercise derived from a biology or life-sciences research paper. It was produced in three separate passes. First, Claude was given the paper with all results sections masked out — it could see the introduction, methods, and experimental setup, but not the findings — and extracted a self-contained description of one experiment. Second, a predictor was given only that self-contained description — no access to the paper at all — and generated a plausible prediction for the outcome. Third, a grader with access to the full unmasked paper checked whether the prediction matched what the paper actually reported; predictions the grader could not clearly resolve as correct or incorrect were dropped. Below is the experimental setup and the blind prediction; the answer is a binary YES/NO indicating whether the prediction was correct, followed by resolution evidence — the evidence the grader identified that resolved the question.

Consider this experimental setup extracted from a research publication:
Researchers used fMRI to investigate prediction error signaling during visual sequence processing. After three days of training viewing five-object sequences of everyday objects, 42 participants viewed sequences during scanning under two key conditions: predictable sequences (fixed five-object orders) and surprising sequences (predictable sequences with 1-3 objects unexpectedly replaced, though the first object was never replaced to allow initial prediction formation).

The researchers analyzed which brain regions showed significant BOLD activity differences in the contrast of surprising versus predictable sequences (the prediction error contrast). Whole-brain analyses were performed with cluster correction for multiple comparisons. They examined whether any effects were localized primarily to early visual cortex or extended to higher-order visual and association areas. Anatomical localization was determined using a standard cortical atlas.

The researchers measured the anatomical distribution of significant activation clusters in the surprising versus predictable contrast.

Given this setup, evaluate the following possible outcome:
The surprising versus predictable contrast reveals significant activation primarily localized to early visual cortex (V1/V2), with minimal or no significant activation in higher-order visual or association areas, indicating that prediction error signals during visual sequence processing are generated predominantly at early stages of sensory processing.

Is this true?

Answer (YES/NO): NO